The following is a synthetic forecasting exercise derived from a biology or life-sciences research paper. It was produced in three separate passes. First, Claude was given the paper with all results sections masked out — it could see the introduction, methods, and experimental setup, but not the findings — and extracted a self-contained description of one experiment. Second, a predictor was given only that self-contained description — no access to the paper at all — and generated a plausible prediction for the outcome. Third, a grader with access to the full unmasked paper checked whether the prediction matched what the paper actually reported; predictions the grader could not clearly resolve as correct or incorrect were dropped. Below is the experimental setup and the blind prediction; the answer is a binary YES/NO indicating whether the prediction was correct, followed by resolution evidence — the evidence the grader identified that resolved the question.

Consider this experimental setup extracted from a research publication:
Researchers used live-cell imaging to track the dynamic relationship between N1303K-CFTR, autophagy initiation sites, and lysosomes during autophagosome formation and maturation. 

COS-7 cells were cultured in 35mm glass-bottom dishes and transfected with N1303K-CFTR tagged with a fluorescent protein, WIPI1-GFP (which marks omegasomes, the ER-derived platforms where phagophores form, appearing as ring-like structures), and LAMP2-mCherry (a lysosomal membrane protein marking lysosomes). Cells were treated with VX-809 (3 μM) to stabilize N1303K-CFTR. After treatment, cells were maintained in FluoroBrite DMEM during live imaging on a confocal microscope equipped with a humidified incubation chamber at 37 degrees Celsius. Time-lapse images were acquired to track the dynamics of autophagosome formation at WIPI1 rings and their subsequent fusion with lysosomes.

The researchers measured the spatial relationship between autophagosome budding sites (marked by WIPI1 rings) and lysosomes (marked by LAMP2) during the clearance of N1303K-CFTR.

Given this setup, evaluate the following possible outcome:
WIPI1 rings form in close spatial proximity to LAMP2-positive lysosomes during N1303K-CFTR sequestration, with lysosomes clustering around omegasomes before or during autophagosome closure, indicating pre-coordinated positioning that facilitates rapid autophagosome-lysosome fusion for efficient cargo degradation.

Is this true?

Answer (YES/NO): YES